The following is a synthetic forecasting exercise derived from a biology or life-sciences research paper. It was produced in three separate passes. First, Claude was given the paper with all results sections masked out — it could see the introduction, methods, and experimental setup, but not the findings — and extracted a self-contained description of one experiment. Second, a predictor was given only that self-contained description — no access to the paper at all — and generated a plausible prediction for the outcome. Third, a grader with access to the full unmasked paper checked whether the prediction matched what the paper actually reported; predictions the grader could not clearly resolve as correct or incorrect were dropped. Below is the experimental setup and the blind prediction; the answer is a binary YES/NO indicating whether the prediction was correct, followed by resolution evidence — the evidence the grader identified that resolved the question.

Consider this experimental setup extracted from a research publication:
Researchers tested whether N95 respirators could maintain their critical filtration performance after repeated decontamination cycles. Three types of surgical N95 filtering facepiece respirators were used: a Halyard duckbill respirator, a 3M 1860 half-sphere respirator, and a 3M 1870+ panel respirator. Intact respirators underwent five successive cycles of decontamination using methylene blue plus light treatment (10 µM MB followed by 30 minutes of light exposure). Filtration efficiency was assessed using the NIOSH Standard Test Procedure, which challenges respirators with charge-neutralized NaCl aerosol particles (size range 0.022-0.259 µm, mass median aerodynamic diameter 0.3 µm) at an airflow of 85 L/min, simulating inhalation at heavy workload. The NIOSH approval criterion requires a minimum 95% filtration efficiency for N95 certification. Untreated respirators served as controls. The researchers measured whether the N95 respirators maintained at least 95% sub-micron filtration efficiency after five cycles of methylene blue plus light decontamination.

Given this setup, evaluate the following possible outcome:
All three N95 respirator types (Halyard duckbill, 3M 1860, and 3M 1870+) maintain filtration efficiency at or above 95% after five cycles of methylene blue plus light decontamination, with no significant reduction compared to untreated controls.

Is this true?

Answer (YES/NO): YES